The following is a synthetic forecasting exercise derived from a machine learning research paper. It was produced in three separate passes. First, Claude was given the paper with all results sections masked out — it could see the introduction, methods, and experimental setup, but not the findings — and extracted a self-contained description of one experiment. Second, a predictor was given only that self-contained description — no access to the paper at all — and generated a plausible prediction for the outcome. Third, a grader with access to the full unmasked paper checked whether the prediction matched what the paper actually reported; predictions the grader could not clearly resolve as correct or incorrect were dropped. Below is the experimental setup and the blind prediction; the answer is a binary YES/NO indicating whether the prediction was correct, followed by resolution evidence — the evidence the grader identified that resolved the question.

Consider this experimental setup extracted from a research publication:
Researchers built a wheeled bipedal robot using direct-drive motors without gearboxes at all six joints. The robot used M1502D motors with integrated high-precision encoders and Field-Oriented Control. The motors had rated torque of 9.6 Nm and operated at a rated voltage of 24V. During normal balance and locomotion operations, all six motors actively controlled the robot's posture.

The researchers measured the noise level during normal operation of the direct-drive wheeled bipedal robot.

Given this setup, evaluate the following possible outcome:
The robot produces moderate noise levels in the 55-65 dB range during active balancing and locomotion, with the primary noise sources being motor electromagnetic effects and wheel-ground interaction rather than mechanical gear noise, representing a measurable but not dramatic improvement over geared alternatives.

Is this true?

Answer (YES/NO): NO